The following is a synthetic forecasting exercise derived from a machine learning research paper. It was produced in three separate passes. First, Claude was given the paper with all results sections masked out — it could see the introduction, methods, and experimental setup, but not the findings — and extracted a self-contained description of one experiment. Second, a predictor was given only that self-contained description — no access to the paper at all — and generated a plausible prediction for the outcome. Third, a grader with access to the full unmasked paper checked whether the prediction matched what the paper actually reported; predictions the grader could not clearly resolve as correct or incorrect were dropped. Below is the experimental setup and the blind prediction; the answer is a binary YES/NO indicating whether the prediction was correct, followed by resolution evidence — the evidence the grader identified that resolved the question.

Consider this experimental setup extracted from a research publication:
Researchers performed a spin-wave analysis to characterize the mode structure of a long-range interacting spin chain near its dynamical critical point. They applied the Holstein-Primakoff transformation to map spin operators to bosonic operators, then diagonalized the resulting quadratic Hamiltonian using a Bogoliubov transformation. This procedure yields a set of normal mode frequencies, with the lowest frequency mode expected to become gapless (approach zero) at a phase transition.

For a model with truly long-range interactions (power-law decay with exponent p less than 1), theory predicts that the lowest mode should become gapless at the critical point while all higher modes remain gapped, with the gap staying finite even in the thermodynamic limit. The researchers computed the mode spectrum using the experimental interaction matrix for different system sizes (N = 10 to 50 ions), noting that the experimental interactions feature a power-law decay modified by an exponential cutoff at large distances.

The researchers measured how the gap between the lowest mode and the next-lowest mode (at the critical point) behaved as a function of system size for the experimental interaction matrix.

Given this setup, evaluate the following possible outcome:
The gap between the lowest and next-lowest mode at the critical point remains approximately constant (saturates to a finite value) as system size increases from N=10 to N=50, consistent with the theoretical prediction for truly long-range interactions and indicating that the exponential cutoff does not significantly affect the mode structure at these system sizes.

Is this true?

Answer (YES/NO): NO